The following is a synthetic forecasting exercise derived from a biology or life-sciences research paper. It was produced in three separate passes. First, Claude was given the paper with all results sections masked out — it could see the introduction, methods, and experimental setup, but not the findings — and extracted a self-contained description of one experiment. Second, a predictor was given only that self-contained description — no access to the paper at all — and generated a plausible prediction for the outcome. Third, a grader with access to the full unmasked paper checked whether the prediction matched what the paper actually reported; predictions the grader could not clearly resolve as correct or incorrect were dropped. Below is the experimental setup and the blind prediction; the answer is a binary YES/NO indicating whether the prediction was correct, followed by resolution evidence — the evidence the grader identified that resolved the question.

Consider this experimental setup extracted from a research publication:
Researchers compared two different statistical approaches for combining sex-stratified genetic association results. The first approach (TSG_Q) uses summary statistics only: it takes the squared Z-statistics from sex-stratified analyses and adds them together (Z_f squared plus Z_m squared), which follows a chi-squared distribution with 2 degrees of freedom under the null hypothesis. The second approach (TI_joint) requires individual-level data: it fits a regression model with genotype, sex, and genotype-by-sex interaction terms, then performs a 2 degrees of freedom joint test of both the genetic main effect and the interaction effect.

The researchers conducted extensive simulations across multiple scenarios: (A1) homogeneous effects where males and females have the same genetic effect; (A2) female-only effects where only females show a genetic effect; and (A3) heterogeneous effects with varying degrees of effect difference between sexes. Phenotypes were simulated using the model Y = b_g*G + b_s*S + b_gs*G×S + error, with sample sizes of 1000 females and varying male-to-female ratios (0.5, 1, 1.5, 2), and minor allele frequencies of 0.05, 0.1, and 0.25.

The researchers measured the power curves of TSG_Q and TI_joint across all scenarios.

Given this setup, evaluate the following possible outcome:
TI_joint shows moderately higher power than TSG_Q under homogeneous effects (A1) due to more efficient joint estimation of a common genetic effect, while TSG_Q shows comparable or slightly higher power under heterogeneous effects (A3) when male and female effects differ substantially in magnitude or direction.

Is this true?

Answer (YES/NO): NO